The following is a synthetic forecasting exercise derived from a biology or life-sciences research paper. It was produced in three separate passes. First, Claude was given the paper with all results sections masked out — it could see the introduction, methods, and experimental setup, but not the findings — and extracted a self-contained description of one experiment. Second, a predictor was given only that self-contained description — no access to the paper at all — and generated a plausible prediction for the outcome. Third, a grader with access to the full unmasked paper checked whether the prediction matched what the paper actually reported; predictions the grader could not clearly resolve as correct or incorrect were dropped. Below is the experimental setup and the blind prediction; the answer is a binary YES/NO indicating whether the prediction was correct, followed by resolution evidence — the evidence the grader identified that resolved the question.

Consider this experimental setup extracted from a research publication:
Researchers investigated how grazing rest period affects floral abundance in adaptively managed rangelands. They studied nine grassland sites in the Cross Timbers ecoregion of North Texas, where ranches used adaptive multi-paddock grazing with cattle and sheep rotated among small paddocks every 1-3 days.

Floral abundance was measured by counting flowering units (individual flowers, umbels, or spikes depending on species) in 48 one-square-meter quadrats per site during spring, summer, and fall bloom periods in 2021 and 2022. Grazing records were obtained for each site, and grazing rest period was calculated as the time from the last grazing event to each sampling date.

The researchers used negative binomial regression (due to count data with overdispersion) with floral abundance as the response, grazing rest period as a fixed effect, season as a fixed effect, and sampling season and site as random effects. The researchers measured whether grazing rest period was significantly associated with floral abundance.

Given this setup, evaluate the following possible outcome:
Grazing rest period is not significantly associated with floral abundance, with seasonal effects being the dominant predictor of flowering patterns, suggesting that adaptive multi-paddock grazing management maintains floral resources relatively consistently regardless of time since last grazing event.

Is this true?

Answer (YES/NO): NO